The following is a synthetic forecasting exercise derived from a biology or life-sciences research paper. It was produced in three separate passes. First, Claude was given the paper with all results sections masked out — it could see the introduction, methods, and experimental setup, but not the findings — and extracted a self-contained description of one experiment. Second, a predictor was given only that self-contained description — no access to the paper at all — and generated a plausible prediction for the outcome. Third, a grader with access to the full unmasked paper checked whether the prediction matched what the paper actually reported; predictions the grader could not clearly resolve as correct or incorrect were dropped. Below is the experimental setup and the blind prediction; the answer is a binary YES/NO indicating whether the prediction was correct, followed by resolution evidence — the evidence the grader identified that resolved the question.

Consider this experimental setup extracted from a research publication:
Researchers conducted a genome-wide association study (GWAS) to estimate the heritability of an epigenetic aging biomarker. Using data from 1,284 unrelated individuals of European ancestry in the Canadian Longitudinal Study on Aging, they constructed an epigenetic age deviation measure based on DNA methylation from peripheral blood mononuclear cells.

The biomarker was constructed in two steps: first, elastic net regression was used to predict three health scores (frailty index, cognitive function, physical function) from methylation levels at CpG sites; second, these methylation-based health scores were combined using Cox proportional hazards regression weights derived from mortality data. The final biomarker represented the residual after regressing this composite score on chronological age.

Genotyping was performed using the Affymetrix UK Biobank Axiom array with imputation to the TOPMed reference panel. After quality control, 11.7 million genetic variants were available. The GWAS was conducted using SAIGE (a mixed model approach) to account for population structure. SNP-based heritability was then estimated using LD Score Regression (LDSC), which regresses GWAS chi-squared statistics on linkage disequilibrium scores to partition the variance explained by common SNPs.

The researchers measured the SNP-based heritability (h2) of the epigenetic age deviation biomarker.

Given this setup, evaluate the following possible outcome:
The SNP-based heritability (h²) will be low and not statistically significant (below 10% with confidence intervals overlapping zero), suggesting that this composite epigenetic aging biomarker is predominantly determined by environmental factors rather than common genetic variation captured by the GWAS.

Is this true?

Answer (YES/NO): NO